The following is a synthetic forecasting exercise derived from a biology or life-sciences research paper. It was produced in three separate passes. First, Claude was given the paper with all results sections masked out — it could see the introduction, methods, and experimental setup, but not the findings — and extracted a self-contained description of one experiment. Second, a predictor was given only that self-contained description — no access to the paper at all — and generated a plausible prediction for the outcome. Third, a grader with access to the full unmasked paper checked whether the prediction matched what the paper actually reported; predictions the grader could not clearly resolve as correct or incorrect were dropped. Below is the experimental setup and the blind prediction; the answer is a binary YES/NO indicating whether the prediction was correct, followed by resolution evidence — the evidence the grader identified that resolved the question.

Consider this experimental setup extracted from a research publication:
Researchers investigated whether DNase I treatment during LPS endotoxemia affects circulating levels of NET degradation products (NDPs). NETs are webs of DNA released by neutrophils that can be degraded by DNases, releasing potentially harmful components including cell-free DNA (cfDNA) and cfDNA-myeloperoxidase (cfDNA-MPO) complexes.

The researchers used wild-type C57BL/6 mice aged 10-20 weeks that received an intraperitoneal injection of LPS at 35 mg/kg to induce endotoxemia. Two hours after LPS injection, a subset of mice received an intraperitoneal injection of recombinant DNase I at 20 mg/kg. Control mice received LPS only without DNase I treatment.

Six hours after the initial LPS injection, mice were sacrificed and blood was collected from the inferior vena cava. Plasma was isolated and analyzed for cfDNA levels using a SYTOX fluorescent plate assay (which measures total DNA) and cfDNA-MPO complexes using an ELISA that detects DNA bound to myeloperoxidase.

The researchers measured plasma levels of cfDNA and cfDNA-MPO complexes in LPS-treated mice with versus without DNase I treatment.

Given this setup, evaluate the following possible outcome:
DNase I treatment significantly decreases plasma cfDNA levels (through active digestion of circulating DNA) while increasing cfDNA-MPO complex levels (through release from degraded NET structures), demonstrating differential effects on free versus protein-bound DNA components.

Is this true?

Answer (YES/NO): NO